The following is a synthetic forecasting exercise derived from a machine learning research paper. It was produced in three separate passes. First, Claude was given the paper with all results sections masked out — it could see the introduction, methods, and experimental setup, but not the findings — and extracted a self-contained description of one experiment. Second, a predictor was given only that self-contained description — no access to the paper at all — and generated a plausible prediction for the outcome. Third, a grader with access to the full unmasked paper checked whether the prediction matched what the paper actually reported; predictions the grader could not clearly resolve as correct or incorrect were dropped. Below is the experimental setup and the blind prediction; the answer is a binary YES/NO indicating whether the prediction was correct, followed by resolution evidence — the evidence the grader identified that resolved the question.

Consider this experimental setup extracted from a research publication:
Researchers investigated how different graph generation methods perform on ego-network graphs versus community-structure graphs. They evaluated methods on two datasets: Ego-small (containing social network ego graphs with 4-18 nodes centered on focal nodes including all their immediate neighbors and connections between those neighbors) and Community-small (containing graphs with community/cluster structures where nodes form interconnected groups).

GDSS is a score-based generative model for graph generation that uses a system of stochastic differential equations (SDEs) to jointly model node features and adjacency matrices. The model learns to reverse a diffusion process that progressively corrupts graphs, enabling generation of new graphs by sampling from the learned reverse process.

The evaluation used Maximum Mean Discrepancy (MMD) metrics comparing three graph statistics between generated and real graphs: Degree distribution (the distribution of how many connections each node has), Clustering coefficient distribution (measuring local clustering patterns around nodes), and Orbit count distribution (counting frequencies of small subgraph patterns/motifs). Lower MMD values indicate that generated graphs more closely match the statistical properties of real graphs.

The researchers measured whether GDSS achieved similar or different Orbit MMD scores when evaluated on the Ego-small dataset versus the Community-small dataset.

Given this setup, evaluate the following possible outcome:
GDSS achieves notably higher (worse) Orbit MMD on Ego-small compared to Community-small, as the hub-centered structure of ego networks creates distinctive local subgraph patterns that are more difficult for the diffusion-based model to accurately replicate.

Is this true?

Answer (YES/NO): NO